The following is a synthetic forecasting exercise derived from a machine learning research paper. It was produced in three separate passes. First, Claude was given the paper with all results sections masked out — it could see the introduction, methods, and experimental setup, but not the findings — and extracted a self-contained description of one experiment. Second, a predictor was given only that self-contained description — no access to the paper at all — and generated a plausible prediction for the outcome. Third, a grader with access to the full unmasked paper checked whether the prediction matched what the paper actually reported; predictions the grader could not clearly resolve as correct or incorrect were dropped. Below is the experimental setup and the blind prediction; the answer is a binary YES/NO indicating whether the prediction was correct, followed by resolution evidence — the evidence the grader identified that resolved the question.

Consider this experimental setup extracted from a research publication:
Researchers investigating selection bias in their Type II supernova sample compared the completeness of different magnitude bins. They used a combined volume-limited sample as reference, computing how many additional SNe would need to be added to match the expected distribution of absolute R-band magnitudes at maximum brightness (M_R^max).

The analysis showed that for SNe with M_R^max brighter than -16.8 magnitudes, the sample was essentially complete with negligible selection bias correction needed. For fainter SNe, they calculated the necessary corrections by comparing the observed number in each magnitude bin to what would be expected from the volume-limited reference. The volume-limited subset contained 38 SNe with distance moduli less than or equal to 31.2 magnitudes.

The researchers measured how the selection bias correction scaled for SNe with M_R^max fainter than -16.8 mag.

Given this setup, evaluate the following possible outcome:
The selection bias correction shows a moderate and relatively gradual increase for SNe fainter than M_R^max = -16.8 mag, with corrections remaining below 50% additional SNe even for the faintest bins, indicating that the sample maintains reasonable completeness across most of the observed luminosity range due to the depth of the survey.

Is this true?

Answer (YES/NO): NO